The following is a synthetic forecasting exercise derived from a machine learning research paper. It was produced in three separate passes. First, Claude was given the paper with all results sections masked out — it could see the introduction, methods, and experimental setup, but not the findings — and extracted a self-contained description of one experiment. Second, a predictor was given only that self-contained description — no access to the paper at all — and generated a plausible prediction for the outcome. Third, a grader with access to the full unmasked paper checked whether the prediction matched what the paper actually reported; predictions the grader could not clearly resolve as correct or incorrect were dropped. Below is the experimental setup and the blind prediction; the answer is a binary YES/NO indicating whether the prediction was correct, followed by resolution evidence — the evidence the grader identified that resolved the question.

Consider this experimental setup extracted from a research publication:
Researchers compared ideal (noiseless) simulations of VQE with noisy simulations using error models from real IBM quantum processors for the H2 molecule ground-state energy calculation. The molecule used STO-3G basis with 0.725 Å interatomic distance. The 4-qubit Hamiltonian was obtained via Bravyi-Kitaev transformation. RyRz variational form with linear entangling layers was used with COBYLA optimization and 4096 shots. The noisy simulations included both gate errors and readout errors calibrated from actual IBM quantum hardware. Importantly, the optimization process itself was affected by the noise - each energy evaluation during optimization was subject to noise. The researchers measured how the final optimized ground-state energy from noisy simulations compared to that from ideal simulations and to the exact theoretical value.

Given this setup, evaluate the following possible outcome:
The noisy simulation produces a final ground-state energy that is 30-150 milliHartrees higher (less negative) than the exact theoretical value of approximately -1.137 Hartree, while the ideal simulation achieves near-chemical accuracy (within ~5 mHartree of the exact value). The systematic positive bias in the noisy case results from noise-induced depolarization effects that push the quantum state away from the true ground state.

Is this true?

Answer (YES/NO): NO